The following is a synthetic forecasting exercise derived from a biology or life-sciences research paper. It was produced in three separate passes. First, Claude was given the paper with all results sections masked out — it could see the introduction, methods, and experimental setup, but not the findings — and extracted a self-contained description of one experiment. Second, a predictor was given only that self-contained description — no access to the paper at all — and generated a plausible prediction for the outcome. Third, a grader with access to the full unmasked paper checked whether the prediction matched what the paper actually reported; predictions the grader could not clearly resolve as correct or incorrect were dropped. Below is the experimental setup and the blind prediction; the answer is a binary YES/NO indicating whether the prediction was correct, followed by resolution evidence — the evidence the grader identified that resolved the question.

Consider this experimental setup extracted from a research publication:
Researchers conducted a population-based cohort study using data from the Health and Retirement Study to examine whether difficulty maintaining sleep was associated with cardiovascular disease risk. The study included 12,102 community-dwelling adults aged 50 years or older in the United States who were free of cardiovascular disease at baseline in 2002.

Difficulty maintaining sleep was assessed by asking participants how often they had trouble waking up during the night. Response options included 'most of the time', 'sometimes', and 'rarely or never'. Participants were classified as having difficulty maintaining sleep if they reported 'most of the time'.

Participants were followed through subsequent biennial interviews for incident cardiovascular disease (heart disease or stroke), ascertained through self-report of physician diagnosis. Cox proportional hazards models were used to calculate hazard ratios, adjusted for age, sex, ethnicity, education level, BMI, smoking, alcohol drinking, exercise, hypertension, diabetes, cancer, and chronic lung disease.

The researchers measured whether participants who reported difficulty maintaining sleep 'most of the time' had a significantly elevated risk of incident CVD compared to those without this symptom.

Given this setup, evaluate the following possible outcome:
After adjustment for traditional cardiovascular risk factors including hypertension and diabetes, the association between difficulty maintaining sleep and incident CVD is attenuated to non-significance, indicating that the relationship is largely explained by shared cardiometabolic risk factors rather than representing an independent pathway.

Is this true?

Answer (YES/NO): NO